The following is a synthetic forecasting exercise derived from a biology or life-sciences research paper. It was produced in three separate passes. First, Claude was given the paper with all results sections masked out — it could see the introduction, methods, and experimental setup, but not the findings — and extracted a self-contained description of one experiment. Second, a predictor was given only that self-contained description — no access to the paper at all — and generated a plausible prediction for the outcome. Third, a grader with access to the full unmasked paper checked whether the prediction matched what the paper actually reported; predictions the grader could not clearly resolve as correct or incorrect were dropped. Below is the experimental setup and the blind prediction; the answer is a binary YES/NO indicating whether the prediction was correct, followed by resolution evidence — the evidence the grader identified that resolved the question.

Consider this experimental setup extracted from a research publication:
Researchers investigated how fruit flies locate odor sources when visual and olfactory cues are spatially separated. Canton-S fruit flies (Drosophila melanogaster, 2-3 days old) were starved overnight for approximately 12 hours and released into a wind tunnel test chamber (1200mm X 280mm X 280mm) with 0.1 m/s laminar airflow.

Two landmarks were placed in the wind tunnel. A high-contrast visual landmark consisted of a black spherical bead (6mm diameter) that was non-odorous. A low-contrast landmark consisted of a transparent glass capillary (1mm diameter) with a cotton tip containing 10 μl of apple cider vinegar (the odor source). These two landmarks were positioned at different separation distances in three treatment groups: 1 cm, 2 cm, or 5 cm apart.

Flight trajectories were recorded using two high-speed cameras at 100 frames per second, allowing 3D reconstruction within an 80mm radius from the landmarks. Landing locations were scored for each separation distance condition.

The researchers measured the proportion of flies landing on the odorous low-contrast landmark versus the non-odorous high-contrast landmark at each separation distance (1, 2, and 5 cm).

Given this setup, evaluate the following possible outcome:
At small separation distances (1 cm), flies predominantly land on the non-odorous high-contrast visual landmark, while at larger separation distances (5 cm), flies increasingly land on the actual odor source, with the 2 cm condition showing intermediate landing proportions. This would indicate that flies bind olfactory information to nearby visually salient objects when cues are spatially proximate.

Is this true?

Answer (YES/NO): NO